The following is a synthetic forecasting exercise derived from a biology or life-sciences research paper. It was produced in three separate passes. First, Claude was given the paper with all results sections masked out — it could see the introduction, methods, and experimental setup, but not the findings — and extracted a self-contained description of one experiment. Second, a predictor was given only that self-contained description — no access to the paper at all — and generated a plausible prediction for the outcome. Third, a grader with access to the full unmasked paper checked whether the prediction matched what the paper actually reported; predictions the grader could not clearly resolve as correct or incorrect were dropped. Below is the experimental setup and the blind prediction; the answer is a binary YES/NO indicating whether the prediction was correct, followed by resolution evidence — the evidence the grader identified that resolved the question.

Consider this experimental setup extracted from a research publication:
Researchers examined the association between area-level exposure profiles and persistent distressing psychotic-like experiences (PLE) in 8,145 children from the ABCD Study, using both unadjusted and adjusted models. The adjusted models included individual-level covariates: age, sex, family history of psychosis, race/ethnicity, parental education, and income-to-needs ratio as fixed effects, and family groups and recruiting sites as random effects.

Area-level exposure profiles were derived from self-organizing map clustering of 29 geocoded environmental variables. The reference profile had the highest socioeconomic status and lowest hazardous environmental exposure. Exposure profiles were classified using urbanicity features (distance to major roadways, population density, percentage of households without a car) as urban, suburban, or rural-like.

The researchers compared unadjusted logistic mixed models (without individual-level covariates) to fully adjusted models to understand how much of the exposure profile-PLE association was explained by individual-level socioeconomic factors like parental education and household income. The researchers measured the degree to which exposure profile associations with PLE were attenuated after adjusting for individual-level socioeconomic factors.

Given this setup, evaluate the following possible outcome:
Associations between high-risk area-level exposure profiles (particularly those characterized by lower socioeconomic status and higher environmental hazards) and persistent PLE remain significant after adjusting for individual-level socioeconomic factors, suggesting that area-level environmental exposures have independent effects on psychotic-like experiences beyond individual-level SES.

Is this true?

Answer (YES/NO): YES